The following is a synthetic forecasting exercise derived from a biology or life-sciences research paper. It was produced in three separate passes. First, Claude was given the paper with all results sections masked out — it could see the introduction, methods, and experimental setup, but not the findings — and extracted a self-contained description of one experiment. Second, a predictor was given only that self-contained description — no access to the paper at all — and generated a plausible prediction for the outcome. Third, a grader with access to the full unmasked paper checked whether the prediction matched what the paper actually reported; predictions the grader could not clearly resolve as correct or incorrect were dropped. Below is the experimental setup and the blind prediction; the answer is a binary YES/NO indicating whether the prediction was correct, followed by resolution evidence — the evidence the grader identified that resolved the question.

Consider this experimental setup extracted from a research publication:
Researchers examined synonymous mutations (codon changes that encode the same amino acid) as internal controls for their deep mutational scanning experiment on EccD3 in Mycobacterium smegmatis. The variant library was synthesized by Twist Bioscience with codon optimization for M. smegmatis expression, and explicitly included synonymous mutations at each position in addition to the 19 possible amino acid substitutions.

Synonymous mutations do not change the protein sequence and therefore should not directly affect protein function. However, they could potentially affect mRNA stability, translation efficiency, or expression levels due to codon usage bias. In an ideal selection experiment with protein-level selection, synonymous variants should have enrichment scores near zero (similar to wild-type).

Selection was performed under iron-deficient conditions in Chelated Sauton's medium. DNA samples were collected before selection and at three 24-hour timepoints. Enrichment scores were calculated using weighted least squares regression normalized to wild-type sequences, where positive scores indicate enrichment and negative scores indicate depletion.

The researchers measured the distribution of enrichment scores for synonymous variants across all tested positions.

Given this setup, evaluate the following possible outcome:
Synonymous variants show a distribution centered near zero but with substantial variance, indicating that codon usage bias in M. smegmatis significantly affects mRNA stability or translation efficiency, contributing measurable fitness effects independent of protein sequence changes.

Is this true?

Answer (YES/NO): NO